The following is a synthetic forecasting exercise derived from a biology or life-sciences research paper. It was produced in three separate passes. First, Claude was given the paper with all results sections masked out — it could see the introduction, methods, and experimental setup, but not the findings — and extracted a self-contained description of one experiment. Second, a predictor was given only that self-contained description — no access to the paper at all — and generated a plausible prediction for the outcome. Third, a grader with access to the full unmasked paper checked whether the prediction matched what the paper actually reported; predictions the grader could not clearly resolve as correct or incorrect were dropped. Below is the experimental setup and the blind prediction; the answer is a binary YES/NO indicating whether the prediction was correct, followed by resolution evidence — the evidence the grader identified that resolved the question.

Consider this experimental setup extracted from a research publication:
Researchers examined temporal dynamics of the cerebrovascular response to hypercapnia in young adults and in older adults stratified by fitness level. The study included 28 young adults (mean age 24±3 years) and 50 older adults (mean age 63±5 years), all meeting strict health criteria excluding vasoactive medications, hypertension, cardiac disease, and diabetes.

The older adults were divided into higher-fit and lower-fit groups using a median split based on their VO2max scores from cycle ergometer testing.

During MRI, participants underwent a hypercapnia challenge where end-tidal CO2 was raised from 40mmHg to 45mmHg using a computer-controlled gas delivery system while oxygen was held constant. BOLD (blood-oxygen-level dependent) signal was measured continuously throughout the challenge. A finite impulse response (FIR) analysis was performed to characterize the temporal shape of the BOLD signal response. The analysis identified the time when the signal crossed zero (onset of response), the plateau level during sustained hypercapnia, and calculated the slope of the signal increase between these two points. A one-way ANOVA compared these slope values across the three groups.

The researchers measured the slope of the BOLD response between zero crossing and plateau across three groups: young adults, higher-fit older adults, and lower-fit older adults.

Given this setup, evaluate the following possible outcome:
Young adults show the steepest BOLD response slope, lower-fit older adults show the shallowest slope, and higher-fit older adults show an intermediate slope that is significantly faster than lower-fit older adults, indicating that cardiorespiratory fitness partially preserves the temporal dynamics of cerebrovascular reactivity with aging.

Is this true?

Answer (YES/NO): NO